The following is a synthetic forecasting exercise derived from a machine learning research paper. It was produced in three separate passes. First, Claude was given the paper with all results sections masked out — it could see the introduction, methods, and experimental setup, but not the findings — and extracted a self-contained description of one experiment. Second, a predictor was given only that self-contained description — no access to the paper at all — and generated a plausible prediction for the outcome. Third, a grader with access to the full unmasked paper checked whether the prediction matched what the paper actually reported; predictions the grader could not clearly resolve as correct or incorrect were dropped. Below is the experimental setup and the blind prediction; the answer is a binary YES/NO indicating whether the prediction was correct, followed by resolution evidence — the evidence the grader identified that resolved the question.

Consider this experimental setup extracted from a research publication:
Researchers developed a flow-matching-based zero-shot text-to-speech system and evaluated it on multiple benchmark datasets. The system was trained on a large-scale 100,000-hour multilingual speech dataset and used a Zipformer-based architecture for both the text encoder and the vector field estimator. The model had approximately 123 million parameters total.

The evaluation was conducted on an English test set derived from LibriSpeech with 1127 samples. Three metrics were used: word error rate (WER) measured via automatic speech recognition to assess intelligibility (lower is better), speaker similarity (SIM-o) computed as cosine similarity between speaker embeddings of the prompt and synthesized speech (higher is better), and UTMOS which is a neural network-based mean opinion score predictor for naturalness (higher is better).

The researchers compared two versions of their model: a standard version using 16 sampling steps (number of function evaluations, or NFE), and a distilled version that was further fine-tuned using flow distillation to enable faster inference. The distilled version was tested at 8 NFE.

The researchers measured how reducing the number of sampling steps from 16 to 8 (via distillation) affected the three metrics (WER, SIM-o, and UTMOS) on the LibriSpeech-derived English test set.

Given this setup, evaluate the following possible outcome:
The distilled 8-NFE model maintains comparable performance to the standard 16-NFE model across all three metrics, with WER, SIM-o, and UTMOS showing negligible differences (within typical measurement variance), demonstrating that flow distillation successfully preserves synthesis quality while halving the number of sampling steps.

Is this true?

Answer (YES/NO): NO